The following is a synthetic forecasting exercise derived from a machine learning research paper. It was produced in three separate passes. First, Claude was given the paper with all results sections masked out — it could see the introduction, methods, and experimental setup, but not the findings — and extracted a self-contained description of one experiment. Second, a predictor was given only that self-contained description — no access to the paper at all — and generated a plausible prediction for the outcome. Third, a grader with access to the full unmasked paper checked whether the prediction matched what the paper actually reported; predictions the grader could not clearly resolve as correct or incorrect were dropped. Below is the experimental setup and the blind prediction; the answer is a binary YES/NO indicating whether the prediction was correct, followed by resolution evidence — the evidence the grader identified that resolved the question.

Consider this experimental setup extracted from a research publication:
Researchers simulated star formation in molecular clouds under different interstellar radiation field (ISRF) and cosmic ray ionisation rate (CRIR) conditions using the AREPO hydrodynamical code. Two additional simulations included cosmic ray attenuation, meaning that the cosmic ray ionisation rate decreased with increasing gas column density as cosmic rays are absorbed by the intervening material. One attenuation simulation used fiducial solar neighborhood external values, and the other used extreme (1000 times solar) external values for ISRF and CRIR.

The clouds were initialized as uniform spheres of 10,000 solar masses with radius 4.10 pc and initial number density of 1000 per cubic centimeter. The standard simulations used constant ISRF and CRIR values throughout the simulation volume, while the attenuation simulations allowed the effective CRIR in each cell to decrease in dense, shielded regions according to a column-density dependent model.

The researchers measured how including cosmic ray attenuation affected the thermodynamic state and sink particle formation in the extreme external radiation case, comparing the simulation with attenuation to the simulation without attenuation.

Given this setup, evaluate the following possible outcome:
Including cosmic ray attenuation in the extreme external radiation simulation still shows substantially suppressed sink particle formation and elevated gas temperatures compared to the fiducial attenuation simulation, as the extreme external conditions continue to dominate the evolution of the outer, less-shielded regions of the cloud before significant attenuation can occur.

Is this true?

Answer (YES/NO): YES